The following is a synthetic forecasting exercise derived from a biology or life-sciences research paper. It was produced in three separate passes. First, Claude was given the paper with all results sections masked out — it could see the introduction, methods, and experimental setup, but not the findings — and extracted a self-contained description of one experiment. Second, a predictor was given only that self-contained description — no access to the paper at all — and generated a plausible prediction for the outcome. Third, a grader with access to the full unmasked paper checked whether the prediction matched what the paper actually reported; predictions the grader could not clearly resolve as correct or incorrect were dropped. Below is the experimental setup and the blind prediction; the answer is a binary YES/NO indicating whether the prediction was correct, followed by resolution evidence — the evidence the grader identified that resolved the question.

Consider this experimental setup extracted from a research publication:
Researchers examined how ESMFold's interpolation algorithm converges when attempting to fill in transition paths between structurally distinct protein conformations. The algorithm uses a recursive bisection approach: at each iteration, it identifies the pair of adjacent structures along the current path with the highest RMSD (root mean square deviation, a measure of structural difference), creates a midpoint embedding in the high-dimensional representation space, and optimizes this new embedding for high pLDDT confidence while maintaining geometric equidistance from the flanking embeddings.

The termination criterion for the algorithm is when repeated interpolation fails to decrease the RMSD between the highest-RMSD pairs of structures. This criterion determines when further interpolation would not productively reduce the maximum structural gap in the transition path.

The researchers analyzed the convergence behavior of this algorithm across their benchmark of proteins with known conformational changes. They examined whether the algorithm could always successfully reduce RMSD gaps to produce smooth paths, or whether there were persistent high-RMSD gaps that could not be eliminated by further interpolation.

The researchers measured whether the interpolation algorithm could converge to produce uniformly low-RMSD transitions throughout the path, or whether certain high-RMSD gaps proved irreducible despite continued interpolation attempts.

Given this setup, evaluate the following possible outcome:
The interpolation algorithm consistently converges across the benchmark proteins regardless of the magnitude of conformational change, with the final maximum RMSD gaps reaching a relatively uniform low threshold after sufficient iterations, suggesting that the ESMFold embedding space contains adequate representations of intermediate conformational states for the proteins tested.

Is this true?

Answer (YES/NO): NO